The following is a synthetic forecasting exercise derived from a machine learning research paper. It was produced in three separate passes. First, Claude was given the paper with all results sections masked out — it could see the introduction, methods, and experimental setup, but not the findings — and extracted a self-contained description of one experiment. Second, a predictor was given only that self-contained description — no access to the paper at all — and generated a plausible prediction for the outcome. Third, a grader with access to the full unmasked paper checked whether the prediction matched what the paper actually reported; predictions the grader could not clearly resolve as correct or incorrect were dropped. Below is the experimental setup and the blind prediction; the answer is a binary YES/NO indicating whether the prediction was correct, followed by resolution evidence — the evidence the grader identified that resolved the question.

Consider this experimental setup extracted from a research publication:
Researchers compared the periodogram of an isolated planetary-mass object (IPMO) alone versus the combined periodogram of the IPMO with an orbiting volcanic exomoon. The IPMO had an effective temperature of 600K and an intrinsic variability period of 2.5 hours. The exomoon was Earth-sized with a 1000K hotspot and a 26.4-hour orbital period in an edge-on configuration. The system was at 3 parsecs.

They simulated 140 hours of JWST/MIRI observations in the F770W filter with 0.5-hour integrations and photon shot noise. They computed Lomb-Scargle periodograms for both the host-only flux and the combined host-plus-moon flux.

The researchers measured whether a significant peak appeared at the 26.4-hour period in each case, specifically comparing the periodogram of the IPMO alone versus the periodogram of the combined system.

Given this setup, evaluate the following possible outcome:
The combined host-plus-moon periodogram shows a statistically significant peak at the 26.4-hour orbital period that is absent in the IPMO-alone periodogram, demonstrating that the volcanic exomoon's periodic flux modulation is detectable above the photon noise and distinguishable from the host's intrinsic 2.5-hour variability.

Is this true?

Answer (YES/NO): YES